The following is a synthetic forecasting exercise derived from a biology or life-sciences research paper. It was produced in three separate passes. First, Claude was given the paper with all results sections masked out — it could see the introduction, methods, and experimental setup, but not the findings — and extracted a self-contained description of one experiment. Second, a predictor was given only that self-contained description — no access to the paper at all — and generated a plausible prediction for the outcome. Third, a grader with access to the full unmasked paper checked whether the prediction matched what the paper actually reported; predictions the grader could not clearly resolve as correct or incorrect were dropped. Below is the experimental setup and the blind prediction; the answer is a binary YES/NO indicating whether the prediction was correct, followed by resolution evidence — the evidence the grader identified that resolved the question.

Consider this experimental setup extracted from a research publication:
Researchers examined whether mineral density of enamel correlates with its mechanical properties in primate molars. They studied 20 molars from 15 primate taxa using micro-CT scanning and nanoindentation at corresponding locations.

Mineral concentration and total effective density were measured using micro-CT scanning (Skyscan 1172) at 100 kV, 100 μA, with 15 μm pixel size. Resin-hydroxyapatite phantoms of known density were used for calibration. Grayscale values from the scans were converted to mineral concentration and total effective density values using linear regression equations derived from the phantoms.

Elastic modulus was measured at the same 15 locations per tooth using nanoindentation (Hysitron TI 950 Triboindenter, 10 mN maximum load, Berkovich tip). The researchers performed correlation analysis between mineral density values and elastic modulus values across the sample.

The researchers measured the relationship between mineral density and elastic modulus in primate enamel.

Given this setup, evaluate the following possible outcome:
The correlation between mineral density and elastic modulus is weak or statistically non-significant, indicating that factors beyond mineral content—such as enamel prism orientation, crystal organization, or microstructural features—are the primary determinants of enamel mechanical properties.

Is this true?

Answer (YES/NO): NO